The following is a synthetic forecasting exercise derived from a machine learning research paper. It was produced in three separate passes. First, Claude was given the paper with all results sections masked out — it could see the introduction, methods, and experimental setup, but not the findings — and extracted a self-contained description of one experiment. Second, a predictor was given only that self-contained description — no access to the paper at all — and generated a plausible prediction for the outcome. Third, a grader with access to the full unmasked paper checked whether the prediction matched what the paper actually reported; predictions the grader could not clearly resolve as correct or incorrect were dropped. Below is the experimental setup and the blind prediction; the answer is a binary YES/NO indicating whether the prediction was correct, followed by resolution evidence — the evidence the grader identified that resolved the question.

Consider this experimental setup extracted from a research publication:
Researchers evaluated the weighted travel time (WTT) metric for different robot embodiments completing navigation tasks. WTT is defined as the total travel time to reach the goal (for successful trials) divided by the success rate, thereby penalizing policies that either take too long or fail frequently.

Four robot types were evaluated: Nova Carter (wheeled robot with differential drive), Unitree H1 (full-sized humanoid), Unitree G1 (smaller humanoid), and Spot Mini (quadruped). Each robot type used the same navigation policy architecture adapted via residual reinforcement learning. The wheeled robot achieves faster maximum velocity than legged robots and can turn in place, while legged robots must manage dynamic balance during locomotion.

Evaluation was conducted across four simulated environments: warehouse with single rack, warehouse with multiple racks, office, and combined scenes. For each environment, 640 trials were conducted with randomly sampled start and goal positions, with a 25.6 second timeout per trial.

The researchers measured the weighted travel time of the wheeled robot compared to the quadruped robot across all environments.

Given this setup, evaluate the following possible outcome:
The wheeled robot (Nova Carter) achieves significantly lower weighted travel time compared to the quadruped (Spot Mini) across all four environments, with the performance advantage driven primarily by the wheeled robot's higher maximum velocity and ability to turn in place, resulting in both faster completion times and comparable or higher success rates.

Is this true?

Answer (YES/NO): NO